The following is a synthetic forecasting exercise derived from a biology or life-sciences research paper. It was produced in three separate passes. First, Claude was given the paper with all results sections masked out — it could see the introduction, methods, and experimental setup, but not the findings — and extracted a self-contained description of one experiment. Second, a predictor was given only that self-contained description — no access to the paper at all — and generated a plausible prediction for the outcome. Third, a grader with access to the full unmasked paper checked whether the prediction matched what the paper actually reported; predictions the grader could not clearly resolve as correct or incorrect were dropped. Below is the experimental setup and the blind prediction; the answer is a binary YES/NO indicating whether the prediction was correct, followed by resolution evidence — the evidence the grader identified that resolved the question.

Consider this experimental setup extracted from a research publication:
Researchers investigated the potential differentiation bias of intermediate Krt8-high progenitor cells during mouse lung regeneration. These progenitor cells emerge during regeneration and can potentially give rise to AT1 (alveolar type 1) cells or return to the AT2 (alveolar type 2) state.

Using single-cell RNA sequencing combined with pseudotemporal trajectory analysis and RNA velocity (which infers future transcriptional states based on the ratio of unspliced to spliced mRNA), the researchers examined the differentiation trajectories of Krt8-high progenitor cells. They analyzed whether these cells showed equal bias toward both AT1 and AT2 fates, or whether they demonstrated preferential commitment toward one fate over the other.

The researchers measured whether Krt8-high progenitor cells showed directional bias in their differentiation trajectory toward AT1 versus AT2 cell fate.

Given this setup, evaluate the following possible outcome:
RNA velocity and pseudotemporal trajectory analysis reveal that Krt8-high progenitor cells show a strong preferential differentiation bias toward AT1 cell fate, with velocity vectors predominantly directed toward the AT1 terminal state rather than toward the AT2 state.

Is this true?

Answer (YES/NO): YES